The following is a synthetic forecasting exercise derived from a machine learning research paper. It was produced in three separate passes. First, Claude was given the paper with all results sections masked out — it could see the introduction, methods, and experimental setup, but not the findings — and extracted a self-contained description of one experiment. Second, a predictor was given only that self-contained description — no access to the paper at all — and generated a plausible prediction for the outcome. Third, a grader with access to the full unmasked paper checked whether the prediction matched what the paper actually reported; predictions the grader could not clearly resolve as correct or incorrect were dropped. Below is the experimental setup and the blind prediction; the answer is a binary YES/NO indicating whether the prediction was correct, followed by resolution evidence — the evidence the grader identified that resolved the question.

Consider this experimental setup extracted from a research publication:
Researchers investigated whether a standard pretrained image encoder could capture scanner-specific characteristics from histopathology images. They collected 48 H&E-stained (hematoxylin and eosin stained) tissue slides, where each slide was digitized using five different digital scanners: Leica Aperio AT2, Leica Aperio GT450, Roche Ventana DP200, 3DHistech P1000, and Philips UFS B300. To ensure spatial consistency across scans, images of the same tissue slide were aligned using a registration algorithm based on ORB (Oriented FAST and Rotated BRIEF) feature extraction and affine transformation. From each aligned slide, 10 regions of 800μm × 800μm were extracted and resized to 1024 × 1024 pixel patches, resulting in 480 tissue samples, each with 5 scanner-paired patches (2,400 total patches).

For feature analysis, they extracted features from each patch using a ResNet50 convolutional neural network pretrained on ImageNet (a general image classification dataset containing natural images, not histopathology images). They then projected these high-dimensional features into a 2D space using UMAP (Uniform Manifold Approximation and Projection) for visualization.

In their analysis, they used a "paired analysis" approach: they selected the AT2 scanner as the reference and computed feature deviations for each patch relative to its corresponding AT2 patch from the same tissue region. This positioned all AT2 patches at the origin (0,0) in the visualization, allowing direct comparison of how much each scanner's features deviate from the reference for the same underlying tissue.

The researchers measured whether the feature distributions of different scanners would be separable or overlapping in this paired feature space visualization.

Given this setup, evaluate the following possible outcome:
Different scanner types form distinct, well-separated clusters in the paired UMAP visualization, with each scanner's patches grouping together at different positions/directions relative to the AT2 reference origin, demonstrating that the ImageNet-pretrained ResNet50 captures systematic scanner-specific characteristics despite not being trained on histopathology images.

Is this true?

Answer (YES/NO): YES